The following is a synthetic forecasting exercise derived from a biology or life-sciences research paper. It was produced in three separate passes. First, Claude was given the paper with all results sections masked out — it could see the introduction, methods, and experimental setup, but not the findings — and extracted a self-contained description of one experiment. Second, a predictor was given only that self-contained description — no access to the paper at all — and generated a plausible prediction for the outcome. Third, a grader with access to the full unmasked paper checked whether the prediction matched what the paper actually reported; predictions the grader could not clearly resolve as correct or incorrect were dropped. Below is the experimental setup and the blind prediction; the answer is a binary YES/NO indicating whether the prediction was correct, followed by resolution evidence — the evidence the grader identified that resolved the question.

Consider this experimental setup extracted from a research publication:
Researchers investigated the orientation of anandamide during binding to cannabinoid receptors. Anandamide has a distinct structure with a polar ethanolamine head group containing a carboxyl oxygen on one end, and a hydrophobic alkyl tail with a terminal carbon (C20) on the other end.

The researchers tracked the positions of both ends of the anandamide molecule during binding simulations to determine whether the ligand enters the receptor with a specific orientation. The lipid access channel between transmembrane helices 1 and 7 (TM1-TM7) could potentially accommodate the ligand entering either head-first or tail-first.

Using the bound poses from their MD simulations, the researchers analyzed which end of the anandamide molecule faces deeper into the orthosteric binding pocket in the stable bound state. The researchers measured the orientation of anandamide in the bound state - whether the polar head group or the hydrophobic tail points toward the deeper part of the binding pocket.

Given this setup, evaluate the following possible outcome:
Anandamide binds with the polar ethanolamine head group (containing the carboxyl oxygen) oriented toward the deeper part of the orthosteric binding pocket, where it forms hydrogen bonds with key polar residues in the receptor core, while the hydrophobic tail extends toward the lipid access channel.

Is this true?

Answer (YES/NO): NO